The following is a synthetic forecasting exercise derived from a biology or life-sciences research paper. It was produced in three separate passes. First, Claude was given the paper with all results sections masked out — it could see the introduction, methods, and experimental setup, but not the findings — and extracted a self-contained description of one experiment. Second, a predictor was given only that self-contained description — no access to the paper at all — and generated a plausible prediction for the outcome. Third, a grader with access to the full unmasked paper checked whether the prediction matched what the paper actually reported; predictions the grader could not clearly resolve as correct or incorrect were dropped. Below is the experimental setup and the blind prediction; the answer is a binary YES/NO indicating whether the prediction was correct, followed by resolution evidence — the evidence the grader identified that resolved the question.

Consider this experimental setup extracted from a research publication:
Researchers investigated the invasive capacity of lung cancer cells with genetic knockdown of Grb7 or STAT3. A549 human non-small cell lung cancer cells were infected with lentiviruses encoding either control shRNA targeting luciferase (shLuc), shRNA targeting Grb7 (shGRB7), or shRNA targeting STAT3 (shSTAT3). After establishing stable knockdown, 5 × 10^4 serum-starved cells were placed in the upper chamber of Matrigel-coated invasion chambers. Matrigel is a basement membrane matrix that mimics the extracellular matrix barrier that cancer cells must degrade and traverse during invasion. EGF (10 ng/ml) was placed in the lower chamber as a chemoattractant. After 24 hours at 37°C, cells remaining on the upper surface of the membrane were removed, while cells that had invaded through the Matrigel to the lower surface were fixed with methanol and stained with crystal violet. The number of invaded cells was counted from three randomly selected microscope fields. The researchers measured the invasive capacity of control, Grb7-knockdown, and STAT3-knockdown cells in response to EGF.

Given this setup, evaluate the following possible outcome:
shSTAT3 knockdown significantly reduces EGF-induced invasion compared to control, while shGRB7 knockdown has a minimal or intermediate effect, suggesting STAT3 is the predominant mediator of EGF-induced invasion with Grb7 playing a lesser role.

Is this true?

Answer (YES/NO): NO